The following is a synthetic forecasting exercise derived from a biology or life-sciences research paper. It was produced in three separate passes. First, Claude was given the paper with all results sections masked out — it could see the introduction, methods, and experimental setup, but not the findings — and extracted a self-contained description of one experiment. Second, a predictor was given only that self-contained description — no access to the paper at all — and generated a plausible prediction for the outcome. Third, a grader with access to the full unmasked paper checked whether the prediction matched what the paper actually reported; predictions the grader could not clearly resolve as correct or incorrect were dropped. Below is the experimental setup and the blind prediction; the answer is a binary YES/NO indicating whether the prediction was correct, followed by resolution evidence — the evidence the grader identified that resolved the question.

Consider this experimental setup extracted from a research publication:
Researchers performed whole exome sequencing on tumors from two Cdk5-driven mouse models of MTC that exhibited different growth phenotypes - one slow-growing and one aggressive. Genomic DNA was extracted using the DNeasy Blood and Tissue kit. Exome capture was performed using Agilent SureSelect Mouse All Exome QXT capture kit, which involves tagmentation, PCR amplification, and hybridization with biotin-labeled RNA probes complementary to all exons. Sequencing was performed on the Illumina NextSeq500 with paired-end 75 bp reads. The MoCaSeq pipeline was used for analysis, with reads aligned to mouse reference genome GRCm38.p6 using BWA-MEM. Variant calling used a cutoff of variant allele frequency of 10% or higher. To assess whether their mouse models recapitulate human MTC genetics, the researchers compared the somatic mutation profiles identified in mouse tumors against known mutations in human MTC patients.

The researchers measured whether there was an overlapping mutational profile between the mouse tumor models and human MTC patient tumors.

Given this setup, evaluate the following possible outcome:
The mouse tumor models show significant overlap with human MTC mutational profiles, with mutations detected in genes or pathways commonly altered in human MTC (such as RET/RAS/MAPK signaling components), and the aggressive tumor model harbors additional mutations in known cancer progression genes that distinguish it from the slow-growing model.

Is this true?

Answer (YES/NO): NO